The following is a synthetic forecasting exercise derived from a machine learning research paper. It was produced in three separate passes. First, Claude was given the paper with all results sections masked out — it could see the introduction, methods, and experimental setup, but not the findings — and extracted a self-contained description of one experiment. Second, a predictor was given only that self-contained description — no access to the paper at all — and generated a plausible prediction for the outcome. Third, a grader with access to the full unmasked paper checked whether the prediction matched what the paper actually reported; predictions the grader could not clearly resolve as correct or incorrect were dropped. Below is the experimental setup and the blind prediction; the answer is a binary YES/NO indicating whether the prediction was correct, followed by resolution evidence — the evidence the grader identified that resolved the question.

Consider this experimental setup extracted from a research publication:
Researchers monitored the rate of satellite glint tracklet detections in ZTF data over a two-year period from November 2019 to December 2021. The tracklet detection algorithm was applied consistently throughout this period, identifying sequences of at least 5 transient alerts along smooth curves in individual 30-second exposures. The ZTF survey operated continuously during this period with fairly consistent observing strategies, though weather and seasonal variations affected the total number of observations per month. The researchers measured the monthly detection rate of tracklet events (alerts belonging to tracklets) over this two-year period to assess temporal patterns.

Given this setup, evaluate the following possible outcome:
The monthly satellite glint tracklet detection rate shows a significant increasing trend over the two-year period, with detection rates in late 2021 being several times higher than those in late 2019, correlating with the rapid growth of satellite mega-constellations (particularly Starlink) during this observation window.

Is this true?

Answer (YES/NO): NO